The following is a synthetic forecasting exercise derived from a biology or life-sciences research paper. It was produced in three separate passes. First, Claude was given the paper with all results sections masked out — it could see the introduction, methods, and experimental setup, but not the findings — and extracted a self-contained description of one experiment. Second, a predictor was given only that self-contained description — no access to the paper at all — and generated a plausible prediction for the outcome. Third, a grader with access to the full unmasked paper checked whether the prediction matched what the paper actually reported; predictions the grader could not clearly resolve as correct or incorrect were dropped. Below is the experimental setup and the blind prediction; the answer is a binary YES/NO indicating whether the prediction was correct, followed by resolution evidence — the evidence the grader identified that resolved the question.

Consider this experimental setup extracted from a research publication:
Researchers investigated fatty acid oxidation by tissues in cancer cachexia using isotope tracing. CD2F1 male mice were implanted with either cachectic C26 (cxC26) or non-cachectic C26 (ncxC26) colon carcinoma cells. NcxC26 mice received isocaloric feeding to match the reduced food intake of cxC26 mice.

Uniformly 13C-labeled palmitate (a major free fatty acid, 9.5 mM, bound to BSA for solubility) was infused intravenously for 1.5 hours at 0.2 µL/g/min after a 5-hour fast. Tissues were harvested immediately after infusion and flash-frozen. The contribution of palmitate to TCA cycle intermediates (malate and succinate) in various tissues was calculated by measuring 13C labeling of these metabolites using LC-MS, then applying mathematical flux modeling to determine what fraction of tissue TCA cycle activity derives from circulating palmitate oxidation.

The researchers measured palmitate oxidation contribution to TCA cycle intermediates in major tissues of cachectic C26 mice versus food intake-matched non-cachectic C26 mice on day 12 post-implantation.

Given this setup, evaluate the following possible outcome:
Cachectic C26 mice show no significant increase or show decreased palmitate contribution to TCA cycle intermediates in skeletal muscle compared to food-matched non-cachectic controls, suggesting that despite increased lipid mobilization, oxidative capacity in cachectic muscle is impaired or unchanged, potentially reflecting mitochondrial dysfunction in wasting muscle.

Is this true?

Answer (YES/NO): NO